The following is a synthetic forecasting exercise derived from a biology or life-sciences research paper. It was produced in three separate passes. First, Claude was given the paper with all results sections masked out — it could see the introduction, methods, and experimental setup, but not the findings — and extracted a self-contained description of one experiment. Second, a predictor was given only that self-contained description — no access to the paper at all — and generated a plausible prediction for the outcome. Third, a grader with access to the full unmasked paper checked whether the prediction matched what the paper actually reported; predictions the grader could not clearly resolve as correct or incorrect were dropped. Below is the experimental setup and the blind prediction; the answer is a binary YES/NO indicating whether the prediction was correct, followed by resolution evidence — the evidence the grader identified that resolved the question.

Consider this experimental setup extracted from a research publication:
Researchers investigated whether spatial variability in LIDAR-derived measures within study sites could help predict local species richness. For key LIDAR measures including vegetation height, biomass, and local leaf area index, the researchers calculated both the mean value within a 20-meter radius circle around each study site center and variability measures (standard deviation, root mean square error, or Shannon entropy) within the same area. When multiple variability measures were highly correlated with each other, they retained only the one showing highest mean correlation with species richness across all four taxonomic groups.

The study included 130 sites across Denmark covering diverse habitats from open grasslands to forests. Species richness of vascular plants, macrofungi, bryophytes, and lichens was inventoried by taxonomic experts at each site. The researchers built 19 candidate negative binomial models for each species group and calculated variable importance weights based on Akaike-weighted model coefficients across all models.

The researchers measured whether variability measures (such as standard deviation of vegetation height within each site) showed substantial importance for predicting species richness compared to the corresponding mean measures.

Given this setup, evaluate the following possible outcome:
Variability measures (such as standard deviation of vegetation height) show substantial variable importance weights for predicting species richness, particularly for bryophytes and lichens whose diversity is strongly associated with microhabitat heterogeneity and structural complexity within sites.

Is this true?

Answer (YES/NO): YES